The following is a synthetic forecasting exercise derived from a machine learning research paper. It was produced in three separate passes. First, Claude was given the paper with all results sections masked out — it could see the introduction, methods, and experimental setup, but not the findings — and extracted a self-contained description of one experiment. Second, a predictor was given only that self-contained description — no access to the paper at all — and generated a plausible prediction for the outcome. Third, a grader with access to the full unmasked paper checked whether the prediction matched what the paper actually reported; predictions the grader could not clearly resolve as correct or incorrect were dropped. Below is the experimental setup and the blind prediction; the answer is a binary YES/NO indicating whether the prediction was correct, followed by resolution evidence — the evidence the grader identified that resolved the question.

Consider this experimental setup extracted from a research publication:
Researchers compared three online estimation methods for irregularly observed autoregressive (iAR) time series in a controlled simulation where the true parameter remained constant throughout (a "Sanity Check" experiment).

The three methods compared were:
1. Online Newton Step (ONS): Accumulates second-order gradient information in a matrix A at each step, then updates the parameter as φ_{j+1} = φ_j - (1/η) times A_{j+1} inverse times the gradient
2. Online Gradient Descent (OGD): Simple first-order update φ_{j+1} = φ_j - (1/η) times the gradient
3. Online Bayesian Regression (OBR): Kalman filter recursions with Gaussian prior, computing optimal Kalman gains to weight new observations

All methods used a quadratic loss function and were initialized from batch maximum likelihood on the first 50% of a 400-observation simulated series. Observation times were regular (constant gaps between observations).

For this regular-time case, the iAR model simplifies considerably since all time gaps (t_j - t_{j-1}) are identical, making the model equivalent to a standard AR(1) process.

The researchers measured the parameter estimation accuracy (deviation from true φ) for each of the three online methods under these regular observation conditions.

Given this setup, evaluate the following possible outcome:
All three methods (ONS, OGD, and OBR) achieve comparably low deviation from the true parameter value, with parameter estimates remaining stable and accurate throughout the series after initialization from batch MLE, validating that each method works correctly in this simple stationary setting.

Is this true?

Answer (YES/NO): YES